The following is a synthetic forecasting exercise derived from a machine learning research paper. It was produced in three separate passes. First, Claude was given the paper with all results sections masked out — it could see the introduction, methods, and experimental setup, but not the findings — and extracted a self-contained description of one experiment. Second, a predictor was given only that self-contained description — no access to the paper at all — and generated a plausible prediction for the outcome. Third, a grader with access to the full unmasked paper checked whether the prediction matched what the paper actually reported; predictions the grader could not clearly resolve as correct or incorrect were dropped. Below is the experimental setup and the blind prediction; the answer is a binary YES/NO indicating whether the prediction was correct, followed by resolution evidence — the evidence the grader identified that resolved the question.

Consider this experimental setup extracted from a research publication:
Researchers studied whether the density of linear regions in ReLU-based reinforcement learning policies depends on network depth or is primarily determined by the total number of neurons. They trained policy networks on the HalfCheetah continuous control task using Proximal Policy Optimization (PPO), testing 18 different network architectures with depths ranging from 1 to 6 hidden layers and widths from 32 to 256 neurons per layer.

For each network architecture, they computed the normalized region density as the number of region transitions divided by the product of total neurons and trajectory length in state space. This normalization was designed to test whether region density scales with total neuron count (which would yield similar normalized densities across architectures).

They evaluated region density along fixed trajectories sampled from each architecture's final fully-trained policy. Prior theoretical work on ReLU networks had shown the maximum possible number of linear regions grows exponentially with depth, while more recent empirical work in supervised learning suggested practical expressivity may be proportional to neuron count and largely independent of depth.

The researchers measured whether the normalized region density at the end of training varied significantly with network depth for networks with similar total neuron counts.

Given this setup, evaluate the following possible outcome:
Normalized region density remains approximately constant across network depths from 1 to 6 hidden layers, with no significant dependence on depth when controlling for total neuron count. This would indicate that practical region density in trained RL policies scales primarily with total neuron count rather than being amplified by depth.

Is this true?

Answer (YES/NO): NO